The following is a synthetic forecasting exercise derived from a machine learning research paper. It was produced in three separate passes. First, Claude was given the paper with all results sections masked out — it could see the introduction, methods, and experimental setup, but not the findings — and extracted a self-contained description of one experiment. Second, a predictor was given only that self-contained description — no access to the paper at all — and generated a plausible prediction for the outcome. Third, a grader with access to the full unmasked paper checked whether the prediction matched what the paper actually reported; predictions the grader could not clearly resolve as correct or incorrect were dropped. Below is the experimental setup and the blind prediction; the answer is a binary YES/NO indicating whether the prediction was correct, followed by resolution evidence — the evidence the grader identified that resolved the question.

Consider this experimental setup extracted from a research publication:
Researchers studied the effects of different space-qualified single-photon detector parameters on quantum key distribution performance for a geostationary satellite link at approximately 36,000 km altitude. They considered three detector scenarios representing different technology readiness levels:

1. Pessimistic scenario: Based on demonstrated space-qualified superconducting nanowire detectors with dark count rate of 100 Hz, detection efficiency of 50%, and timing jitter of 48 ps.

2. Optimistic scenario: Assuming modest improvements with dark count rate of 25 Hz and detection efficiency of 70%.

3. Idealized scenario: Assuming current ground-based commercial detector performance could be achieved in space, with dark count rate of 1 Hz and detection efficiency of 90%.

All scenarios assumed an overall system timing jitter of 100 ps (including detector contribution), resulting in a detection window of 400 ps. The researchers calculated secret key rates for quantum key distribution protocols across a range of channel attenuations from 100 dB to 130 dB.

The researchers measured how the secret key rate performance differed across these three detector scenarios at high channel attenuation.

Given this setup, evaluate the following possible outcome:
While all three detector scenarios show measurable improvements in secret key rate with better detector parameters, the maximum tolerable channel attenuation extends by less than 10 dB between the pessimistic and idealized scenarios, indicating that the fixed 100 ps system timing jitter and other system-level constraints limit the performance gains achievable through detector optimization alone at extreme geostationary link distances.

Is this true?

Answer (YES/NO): NO